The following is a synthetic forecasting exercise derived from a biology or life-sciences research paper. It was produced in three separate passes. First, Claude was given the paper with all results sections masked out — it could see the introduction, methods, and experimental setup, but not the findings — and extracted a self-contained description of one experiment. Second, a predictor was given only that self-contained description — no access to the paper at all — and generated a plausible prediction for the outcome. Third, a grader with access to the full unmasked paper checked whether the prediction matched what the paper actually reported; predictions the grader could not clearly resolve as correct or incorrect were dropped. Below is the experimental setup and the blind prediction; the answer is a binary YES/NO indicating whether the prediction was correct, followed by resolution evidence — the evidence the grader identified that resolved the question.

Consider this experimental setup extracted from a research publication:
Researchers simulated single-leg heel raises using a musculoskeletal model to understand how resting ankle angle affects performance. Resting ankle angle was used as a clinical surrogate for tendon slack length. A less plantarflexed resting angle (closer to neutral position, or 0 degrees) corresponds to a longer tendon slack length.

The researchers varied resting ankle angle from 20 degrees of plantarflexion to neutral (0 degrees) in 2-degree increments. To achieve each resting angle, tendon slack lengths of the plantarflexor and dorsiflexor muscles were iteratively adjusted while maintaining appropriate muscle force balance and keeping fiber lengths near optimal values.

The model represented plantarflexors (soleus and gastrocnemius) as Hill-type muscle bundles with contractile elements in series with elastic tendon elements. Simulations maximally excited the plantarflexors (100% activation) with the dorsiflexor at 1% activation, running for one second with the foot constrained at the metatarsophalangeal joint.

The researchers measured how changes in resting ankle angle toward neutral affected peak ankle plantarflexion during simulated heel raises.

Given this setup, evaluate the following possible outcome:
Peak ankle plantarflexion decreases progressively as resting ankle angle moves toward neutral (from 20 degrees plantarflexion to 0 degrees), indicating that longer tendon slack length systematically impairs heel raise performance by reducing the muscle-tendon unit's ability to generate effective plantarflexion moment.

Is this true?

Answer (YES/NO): YES